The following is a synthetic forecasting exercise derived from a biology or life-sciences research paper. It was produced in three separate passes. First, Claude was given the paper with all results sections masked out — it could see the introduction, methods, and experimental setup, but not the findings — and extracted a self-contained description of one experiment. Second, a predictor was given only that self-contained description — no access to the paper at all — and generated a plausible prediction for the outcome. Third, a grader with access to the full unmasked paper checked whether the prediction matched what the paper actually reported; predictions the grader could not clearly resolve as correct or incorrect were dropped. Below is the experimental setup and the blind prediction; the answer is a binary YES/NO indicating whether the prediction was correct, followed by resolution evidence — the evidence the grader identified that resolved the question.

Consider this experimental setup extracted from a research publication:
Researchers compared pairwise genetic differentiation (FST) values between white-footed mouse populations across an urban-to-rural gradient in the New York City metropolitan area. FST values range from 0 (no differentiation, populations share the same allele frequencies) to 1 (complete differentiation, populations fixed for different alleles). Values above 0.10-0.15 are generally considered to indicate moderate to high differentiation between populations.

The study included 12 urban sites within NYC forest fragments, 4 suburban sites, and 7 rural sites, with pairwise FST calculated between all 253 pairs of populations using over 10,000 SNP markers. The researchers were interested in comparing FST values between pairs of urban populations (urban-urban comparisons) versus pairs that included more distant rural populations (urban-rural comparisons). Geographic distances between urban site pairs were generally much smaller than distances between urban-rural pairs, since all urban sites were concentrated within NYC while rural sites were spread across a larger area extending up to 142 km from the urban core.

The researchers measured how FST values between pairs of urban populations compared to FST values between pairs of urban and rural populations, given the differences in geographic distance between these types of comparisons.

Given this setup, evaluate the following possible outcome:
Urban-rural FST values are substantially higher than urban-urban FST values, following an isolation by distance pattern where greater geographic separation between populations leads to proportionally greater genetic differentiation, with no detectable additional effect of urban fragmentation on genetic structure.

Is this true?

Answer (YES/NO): NO